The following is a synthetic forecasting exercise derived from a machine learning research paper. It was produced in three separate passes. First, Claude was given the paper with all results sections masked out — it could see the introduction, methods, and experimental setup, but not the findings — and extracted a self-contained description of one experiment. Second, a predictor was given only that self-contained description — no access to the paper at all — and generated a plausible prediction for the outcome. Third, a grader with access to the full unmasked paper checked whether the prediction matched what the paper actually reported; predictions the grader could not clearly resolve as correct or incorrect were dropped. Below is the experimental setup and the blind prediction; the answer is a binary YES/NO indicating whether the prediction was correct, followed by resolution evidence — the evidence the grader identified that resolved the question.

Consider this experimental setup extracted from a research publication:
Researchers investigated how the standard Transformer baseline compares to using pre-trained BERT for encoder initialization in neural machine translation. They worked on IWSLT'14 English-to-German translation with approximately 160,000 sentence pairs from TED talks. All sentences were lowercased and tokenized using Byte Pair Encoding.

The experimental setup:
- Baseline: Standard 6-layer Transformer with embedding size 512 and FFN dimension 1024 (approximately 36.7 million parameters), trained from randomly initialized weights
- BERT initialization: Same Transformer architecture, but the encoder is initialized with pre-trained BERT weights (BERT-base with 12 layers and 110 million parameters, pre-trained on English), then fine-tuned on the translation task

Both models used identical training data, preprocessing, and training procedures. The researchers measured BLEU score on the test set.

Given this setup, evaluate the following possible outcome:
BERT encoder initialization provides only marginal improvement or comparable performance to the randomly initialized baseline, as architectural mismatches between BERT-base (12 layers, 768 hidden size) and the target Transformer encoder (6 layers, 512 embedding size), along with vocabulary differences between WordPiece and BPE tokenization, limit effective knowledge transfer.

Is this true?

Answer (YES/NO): NO